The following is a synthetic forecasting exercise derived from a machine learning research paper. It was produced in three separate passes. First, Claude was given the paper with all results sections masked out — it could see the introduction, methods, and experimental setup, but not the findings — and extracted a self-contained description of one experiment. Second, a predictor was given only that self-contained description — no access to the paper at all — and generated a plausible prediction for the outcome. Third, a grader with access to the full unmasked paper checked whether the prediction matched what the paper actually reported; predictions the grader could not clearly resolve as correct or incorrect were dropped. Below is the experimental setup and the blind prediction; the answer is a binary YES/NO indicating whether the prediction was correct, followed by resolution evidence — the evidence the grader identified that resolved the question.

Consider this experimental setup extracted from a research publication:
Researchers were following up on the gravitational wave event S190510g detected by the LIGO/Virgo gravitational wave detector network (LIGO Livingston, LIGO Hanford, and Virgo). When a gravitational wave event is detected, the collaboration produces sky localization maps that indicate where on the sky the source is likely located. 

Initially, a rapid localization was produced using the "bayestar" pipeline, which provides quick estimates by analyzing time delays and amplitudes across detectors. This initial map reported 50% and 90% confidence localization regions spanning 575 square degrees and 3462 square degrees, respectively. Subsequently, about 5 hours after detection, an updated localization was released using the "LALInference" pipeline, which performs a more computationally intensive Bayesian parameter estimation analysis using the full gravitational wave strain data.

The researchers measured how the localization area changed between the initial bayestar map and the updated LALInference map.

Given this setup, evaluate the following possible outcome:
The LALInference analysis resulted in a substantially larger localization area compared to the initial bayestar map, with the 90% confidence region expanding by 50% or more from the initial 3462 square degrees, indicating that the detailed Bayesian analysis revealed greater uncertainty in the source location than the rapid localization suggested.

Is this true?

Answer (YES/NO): NO